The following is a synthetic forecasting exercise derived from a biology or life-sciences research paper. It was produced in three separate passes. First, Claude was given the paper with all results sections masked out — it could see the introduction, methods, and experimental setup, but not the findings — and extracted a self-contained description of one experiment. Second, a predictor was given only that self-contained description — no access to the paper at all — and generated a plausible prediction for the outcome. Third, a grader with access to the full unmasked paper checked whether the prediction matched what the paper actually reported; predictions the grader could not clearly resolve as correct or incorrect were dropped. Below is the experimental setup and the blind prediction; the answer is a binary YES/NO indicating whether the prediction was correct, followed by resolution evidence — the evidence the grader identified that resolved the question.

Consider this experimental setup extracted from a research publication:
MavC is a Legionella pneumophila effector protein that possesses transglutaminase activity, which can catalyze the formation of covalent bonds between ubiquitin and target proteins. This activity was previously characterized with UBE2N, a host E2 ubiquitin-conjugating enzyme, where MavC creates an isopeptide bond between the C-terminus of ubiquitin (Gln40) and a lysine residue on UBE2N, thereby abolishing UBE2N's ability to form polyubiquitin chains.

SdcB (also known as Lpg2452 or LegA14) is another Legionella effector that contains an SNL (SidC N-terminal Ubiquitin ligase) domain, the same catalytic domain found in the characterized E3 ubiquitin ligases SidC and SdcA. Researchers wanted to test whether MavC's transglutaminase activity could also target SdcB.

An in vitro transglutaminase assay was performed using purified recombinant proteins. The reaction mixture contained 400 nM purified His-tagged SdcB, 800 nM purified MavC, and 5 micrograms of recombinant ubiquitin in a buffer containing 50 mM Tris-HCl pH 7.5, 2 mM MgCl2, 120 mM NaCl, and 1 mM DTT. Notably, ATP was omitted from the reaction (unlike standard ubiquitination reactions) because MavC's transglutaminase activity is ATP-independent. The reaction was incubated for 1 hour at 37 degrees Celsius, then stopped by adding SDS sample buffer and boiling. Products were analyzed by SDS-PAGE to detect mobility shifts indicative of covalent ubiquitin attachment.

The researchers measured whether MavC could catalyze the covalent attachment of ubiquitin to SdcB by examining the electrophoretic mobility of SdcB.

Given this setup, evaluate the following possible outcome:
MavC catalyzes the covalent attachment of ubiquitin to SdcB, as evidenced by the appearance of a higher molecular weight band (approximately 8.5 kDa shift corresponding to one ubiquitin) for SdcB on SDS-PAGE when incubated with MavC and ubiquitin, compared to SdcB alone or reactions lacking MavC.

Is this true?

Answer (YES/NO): YES